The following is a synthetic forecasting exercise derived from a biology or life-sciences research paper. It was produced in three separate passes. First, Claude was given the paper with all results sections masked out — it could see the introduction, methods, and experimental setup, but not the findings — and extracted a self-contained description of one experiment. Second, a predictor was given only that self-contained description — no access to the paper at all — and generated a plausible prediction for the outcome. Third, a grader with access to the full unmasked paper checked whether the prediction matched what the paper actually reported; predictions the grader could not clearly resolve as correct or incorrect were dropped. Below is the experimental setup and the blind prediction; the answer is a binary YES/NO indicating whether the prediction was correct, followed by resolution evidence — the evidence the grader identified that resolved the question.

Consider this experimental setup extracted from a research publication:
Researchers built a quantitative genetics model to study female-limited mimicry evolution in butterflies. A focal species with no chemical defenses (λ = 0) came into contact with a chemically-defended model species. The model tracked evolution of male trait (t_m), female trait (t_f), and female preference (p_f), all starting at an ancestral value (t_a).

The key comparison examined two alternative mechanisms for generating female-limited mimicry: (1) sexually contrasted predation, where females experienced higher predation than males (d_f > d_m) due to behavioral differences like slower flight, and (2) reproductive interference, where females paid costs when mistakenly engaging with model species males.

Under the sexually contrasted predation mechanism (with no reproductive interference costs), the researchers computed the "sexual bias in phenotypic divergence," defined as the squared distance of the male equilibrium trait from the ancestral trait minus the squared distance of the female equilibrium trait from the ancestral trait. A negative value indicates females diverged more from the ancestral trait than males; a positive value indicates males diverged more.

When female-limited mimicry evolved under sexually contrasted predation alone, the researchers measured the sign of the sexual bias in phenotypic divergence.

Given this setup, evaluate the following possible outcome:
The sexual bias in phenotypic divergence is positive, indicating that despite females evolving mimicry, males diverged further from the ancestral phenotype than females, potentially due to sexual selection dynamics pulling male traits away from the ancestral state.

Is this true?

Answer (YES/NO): NO